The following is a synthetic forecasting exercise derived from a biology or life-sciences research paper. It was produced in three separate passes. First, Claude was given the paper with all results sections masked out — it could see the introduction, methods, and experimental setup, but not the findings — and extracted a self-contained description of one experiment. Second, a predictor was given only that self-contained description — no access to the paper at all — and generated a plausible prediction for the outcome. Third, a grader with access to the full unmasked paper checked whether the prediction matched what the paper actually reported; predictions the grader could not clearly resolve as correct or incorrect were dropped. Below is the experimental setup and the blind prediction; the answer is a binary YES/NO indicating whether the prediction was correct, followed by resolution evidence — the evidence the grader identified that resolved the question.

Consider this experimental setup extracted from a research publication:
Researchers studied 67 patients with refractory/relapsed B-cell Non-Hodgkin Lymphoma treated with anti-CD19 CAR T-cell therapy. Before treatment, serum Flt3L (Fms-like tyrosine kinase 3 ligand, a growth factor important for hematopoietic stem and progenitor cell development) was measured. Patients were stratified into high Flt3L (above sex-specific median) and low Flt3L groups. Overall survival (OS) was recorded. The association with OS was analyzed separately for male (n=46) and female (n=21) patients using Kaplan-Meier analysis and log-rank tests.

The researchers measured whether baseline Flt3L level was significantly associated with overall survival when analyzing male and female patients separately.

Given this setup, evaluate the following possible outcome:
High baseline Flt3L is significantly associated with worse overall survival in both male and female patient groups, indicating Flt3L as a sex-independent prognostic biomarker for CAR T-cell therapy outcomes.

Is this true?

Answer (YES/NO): NO